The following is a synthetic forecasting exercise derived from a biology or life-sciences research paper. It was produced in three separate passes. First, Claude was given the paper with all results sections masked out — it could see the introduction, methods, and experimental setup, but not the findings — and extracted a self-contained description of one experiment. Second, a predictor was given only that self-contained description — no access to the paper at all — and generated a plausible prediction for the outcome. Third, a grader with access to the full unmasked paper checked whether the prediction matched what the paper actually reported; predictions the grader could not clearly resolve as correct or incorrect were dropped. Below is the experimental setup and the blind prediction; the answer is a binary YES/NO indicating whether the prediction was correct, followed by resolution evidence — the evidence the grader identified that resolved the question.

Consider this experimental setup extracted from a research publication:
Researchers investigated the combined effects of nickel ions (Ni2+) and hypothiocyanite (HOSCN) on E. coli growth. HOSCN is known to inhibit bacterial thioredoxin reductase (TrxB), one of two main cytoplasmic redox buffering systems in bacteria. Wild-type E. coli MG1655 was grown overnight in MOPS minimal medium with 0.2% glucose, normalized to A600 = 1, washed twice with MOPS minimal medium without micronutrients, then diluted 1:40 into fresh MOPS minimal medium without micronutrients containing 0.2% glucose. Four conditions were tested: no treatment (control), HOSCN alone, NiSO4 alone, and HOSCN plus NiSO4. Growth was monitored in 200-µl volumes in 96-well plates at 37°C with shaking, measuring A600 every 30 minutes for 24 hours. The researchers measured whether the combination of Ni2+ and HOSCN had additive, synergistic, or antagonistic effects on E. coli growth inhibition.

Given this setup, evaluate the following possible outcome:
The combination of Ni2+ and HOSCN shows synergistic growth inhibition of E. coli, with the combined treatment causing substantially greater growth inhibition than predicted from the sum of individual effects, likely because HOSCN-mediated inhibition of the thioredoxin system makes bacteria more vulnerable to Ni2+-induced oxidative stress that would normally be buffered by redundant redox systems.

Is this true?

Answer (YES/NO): NO